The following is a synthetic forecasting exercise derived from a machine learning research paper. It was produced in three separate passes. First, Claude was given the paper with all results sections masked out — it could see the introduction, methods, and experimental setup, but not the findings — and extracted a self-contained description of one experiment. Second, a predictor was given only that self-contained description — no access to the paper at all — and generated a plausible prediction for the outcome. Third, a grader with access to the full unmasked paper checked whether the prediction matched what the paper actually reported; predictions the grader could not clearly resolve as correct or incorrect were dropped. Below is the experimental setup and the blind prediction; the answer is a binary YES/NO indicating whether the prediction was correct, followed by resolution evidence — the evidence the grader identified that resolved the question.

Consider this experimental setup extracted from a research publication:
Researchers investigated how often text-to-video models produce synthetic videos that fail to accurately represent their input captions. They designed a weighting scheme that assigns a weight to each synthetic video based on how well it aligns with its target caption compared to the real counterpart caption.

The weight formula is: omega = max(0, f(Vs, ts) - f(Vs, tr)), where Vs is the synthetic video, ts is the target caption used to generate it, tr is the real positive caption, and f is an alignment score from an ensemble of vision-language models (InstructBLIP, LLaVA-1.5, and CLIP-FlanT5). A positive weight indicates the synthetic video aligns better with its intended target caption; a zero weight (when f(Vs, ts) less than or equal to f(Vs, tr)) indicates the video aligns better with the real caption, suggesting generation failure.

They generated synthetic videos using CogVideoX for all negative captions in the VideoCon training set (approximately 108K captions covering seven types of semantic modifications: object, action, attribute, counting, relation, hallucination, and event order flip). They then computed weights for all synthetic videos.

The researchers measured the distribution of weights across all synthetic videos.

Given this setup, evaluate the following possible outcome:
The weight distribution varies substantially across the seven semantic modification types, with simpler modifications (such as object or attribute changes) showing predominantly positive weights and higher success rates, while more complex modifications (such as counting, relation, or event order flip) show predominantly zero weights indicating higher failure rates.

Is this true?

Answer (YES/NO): NO